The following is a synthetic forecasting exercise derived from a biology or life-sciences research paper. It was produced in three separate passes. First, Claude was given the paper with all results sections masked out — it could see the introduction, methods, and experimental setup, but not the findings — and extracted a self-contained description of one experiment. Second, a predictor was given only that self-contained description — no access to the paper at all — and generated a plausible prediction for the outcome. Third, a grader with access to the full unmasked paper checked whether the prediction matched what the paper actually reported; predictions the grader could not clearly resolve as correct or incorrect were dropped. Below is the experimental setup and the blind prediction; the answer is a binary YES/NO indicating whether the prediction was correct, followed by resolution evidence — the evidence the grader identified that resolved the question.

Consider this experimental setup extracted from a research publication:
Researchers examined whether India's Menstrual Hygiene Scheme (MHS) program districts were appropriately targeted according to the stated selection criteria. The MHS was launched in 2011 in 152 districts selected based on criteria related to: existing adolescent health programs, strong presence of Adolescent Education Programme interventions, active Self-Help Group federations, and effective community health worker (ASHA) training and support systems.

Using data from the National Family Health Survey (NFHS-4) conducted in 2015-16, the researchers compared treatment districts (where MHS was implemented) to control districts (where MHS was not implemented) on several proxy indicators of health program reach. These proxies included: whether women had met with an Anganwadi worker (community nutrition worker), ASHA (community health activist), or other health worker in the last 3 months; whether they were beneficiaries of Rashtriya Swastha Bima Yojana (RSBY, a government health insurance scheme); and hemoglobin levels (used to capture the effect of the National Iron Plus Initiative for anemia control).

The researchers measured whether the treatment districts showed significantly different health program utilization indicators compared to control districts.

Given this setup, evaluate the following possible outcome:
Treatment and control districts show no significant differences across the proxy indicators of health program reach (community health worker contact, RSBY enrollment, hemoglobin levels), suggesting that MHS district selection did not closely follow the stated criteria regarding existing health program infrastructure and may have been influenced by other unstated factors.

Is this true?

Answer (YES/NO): NO